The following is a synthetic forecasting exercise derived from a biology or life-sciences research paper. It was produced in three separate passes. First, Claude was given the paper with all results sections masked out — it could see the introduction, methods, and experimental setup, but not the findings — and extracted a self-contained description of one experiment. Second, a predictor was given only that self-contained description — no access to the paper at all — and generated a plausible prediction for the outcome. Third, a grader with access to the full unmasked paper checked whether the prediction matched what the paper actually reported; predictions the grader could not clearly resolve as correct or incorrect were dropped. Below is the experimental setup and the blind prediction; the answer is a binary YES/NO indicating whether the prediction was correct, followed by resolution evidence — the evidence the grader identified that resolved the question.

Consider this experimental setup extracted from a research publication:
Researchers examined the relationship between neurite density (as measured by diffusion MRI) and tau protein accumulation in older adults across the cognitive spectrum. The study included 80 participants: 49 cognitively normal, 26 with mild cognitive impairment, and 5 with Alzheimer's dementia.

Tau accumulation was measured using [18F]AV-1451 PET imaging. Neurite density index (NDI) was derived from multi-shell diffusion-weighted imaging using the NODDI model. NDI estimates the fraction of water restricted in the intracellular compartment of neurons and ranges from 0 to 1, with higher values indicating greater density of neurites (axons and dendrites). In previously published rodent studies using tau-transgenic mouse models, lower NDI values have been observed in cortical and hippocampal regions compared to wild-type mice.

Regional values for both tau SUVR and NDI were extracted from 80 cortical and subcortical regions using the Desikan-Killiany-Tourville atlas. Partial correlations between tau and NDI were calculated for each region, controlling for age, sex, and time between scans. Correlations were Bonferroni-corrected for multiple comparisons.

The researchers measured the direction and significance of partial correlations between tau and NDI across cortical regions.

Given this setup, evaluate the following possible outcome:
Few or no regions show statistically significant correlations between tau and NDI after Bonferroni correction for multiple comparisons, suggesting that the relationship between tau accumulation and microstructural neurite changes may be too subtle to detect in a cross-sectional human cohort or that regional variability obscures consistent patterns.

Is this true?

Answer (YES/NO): NO